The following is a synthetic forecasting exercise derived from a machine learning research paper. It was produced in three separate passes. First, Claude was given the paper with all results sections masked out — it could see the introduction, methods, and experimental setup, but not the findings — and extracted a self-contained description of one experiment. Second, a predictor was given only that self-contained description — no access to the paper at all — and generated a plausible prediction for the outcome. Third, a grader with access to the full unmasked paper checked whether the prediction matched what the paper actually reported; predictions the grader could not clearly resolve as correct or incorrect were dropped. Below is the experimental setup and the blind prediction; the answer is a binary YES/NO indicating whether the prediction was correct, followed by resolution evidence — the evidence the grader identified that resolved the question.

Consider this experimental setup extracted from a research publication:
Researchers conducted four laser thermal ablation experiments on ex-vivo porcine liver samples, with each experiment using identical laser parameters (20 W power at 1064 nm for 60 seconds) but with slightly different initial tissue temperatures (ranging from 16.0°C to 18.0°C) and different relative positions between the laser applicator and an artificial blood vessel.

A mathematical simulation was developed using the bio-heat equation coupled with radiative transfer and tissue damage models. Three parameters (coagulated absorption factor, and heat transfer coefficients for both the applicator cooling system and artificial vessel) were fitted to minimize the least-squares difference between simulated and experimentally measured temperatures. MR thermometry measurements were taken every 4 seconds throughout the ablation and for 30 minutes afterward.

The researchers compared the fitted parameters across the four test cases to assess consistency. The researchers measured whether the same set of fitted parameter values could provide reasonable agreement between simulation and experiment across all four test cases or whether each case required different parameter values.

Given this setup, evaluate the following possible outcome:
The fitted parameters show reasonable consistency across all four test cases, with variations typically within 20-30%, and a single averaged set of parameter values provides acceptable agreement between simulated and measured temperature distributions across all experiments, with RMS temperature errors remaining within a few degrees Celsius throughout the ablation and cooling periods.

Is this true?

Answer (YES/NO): NO